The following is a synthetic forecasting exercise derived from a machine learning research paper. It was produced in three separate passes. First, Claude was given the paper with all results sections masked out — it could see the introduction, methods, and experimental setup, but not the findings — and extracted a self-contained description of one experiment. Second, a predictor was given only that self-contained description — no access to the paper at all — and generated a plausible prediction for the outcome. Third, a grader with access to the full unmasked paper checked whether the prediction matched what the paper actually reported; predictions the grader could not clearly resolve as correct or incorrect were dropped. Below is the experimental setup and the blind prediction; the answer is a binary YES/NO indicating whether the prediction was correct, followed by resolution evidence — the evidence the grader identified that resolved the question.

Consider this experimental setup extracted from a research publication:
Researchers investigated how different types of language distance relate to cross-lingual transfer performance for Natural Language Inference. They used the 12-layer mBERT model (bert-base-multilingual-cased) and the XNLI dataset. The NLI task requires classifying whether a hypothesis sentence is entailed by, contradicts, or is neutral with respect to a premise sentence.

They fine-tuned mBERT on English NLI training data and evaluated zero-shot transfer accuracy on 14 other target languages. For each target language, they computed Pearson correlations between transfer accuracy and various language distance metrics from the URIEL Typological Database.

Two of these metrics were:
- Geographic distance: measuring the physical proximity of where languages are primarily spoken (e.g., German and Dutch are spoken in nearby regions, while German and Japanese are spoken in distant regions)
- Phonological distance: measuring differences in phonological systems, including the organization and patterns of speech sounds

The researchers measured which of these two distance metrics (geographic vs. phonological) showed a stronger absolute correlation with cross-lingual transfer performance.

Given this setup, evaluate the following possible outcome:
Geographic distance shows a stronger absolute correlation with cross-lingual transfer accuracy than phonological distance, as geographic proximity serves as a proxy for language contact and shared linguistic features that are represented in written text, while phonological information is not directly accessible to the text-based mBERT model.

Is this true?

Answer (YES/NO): YES